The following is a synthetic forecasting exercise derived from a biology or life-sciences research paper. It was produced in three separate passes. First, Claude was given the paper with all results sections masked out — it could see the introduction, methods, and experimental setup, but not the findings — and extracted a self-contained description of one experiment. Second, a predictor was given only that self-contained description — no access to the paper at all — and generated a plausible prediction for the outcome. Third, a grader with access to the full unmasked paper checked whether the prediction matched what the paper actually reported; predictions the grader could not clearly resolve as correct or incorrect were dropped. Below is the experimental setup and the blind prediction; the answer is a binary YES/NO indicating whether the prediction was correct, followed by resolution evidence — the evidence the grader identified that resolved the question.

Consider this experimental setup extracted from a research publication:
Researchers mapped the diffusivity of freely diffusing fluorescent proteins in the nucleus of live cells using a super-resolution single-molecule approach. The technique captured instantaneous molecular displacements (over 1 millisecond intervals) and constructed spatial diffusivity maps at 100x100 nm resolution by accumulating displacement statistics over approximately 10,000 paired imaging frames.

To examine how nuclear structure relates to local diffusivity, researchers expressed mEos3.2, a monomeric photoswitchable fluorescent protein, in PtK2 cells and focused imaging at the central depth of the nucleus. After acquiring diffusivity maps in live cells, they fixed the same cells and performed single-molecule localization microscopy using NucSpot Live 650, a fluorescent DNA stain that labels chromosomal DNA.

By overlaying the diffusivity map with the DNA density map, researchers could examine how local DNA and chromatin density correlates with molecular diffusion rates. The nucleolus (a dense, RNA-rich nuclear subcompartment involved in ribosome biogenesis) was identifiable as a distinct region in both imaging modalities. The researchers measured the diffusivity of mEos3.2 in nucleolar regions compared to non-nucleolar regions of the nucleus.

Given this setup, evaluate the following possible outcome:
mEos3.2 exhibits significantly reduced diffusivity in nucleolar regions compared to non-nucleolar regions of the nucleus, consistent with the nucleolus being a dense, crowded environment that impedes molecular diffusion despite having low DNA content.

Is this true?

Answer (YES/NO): YES